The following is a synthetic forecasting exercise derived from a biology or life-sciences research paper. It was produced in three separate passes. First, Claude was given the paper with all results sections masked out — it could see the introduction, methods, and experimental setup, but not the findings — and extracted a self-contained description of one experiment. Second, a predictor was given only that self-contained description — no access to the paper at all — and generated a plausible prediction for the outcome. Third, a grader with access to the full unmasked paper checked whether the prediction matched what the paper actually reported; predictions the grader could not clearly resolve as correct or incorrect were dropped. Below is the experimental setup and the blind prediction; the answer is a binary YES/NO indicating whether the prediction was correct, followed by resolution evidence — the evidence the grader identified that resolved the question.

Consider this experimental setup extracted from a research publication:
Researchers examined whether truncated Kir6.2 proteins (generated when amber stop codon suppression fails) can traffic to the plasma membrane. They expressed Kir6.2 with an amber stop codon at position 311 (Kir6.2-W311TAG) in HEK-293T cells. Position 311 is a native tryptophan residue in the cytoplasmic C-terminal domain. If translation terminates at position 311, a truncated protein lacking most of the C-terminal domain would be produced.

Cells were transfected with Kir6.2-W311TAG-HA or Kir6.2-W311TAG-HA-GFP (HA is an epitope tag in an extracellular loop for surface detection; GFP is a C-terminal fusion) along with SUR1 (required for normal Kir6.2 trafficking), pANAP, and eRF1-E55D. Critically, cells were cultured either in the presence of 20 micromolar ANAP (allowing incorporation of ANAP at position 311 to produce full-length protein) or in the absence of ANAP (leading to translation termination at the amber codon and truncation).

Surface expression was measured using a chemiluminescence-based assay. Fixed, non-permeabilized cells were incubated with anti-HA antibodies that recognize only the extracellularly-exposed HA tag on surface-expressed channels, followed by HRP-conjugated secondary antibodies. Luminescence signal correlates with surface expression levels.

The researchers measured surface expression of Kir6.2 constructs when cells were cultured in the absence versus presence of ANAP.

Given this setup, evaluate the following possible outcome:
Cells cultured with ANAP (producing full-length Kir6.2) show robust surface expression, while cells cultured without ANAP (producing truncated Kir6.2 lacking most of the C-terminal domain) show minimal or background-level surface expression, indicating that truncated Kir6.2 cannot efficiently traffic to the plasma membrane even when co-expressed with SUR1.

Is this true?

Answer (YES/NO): YES